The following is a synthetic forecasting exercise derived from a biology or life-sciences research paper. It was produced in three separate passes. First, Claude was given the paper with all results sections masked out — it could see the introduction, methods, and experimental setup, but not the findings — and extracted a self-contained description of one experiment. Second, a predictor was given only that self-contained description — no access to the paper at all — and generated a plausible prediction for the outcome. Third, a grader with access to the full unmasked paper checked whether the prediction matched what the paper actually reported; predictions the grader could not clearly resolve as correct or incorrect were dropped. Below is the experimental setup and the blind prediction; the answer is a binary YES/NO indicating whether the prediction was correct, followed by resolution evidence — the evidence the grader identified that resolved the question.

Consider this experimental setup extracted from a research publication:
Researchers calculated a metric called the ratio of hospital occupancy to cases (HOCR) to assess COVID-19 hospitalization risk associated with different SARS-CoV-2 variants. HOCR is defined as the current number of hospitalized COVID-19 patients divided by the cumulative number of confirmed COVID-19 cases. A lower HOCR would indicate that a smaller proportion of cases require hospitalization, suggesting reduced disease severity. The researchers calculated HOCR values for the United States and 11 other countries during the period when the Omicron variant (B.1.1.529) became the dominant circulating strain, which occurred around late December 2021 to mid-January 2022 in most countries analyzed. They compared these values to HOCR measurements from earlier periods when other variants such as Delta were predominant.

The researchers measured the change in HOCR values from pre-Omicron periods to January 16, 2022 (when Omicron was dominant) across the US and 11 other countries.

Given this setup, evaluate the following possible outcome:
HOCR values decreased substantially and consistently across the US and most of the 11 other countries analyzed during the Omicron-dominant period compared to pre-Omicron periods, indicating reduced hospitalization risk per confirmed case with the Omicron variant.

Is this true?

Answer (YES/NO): YES